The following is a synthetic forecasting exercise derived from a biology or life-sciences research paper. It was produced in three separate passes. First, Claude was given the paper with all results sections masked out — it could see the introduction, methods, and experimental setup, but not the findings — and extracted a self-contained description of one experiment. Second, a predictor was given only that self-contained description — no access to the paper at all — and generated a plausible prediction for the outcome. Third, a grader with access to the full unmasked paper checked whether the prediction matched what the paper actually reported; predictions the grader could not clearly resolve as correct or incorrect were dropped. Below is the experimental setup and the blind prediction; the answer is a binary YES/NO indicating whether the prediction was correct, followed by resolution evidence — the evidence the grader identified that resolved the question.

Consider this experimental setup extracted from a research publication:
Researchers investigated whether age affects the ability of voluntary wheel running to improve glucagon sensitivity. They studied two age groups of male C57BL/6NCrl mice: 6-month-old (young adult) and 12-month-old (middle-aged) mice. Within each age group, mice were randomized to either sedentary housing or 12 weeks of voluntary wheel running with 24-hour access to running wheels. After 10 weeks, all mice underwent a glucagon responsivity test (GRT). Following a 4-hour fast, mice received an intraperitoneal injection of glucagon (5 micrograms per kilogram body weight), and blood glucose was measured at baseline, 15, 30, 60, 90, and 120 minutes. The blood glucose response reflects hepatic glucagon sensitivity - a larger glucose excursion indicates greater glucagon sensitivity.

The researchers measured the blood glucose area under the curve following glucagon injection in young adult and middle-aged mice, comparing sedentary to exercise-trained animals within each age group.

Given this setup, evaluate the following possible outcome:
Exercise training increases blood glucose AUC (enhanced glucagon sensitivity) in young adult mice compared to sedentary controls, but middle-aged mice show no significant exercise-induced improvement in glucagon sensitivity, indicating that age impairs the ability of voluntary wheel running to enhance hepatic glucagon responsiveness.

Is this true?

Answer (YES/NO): NO